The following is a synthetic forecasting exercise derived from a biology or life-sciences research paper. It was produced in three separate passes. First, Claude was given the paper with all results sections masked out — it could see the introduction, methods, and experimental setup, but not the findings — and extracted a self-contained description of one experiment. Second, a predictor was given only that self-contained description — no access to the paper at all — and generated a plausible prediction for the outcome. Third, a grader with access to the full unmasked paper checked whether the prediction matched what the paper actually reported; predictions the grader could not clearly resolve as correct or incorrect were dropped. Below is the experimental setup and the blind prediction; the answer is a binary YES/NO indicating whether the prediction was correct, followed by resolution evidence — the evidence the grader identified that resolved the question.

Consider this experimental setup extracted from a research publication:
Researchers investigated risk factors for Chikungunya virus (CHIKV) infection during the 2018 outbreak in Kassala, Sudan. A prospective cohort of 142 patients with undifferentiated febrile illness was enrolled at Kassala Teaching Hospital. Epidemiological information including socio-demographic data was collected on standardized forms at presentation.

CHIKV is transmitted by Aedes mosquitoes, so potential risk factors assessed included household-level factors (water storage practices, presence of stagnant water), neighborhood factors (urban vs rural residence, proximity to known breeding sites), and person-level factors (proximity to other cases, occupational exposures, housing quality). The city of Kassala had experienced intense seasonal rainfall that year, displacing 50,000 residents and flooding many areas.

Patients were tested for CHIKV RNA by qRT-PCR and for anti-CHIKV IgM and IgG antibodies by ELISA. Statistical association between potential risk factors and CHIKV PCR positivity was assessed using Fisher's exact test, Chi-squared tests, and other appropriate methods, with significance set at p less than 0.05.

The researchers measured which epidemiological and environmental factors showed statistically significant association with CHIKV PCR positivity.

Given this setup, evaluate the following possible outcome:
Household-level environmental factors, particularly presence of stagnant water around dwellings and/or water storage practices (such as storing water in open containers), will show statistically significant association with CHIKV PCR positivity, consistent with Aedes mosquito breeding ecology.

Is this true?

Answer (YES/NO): NO